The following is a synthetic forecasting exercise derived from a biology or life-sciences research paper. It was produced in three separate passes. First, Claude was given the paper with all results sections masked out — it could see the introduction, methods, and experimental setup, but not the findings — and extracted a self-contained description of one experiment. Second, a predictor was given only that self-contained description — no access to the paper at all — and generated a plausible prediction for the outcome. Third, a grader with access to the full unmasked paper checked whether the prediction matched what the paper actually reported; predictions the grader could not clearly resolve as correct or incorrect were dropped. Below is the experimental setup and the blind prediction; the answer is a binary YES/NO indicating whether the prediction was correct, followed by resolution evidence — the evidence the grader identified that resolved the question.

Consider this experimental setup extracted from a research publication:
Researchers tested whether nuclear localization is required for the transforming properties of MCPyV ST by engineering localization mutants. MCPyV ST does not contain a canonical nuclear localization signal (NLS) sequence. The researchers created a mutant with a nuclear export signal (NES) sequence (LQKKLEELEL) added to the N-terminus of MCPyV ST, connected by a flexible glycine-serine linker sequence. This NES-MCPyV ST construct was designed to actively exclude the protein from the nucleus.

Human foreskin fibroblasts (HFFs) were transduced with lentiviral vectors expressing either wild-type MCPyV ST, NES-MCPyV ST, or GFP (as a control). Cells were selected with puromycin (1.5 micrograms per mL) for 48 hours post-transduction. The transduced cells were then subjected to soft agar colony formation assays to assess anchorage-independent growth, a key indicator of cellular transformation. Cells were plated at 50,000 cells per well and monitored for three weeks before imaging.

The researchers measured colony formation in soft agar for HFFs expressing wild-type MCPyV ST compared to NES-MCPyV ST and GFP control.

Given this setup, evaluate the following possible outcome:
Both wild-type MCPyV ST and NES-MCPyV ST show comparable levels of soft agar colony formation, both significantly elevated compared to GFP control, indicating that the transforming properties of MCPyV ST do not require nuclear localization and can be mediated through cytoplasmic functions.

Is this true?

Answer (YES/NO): NO